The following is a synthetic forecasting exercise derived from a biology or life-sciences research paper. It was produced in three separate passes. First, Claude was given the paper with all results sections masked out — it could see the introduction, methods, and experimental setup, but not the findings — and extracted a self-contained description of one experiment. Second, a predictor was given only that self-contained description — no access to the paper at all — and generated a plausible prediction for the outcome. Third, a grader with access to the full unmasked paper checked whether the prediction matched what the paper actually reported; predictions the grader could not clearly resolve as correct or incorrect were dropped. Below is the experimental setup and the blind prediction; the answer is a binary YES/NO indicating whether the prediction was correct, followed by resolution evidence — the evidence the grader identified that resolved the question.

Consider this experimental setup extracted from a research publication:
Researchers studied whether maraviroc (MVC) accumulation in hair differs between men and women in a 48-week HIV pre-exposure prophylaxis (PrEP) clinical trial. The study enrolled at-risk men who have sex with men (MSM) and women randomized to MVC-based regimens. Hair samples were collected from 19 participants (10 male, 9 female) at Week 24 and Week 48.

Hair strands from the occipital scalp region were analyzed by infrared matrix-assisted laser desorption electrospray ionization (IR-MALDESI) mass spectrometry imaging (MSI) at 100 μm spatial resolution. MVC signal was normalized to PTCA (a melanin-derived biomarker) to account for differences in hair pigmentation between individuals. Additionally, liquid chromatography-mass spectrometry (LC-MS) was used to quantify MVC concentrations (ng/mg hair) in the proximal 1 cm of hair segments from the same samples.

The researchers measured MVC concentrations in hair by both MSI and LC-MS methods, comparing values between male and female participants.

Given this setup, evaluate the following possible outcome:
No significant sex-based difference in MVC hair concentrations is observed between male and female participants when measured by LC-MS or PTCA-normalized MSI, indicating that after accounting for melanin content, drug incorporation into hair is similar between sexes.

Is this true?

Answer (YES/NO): YES